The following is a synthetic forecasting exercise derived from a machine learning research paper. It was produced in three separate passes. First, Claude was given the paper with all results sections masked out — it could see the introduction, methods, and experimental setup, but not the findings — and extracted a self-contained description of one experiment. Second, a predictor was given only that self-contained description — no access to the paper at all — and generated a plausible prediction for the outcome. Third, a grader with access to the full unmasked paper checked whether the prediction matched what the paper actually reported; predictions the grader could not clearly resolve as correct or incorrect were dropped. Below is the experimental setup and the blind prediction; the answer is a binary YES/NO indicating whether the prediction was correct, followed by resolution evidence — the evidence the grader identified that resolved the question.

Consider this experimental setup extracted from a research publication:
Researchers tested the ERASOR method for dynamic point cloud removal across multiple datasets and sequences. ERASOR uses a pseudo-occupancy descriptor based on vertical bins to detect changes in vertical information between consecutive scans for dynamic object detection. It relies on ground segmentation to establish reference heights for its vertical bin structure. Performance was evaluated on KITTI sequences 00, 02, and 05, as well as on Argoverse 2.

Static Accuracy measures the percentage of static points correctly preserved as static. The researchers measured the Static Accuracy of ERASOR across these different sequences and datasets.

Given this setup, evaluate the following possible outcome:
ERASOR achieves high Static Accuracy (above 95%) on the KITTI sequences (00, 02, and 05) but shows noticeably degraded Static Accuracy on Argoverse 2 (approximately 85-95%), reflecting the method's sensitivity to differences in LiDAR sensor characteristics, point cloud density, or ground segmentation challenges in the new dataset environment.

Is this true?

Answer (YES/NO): NO